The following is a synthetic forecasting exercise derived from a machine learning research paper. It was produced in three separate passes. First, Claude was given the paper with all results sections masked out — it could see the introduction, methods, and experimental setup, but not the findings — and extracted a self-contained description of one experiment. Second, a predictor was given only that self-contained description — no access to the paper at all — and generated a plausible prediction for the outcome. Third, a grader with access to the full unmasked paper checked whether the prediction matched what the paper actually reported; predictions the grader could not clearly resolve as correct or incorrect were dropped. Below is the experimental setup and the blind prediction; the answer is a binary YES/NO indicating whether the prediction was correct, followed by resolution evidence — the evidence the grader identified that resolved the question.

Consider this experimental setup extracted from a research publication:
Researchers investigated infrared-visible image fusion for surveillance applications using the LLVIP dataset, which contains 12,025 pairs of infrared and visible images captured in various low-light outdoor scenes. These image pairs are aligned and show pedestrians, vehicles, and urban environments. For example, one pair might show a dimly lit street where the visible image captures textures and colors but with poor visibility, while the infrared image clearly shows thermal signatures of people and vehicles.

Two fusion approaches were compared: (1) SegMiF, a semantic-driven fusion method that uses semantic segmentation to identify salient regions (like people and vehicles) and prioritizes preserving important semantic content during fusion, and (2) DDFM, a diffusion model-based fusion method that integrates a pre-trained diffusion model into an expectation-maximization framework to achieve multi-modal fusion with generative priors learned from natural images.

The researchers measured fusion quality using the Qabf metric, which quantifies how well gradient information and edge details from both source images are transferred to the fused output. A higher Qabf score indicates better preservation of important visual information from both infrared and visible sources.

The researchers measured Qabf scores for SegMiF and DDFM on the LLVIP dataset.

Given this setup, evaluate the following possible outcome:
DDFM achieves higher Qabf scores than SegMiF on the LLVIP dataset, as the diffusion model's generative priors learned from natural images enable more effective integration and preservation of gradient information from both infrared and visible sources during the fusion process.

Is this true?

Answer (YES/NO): NO